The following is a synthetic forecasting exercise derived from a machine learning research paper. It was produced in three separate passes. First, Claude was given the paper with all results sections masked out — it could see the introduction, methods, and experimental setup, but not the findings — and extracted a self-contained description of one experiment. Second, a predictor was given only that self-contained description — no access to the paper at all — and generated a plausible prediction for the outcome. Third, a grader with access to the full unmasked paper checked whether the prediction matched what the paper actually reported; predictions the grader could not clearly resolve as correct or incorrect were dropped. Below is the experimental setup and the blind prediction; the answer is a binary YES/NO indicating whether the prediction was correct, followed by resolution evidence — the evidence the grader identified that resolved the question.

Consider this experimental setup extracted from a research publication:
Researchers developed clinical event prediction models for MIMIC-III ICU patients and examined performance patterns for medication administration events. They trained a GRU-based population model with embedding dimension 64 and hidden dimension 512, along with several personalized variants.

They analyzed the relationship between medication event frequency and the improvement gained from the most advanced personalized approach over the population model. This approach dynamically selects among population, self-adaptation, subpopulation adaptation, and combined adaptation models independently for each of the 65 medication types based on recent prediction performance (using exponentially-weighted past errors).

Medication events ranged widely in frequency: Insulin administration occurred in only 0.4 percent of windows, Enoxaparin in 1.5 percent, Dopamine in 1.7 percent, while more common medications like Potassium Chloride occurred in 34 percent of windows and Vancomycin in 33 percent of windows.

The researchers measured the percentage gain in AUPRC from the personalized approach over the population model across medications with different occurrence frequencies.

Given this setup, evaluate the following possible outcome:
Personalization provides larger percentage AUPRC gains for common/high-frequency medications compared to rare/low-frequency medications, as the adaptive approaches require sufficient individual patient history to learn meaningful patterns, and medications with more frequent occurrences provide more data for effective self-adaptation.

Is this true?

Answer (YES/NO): NO